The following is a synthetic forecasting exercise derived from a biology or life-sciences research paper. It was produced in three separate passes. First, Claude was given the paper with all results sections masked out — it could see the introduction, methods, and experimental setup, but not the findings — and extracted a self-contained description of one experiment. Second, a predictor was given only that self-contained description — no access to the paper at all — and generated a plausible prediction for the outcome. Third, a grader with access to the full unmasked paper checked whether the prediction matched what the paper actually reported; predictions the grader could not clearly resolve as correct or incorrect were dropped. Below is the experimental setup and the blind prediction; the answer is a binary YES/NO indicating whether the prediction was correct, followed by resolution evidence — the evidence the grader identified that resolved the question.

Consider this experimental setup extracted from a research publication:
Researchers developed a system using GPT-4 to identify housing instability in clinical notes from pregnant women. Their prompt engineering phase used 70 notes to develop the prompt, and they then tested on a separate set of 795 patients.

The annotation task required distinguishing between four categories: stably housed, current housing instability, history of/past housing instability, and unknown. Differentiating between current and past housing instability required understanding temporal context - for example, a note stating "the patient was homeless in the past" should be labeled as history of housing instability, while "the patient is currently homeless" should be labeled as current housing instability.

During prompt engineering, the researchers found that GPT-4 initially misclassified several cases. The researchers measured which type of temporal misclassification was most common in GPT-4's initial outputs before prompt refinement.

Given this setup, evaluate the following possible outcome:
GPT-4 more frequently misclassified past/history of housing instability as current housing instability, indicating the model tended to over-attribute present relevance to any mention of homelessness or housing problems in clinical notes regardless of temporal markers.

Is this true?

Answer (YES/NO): YES